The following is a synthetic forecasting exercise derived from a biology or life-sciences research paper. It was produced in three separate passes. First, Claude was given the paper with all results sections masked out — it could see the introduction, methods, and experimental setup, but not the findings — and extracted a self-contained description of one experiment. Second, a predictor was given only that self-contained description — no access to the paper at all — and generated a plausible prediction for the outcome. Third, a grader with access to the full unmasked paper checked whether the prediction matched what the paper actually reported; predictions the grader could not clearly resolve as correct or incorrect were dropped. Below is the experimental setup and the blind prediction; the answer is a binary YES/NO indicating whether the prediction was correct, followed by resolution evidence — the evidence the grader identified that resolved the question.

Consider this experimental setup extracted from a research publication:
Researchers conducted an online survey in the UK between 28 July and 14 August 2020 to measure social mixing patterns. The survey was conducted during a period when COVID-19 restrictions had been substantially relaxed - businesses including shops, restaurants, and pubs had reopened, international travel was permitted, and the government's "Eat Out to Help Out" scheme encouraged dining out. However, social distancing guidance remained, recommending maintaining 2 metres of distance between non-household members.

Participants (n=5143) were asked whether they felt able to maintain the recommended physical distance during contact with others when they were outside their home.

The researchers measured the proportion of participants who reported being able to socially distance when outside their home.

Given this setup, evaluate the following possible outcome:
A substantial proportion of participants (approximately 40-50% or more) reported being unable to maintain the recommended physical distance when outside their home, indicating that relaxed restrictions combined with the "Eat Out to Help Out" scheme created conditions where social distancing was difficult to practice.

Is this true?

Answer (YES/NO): NO